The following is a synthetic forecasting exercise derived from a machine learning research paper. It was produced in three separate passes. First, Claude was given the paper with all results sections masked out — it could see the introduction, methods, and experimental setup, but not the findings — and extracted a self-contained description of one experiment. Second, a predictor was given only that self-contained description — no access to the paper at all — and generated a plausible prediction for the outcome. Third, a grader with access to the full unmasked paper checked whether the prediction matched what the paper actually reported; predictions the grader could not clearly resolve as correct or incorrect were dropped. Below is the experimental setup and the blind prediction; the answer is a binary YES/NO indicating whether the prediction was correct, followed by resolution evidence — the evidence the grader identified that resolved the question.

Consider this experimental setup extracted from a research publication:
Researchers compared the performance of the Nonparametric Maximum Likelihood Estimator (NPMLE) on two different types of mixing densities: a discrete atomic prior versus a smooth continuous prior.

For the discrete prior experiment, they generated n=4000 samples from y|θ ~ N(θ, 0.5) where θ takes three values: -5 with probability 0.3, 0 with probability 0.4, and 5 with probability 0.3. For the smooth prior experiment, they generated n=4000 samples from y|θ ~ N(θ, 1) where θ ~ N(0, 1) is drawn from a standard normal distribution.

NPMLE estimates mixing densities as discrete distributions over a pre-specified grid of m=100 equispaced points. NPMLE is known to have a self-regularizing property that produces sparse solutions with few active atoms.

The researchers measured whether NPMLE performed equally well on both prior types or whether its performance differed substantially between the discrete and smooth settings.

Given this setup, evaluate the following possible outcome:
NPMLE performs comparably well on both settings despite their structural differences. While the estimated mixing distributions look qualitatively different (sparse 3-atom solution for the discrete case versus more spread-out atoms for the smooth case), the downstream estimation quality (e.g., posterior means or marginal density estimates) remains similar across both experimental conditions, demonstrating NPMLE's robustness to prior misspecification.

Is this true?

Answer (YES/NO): NO